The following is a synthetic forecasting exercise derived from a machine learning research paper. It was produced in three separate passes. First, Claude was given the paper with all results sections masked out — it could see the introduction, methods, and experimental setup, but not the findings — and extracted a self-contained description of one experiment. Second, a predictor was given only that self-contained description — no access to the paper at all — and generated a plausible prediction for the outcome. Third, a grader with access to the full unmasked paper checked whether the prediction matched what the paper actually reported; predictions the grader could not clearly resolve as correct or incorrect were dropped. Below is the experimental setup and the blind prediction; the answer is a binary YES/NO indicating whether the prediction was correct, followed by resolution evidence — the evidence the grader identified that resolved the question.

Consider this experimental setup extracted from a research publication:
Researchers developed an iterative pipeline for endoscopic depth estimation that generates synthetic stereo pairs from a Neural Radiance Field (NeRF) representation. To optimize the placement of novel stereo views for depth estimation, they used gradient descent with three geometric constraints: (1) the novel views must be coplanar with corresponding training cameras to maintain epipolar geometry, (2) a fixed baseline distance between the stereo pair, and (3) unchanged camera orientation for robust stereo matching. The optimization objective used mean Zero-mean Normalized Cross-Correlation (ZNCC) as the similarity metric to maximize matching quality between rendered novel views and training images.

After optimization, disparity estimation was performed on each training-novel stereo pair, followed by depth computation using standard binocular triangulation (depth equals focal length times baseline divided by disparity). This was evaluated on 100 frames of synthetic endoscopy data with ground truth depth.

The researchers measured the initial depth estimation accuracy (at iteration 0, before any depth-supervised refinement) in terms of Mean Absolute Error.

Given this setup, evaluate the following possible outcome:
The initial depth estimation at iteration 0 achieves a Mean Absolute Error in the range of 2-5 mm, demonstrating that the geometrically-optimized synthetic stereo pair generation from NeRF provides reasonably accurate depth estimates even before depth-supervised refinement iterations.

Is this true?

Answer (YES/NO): NO